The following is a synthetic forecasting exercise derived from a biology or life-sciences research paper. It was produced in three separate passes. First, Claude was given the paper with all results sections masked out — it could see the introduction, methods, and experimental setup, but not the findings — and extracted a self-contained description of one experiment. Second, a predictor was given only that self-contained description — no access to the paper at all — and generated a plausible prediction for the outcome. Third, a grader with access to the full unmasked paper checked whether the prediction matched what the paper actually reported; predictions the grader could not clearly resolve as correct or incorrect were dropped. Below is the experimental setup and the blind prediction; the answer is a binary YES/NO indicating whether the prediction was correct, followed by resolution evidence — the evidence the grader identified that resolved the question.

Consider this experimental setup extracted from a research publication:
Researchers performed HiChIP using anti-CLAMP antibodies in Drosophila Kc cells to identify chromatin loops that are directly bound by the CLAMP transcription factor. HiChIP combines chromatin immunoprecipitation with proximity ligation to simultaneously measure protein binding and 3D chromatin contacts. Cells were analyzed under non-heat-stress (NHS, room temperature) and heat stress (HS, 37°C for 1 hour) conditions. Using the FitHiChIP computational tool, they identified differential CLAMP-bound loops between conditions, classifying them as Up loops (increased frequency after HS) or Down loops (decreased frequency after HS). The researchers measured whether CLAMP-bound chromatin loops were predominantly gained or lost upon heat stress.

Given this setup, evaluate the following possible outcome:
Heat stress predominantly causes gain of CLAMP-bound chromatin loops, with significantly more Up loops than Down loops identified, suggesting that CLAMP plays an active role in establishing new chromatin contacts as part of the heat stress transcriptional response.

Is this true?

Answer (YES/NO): NO